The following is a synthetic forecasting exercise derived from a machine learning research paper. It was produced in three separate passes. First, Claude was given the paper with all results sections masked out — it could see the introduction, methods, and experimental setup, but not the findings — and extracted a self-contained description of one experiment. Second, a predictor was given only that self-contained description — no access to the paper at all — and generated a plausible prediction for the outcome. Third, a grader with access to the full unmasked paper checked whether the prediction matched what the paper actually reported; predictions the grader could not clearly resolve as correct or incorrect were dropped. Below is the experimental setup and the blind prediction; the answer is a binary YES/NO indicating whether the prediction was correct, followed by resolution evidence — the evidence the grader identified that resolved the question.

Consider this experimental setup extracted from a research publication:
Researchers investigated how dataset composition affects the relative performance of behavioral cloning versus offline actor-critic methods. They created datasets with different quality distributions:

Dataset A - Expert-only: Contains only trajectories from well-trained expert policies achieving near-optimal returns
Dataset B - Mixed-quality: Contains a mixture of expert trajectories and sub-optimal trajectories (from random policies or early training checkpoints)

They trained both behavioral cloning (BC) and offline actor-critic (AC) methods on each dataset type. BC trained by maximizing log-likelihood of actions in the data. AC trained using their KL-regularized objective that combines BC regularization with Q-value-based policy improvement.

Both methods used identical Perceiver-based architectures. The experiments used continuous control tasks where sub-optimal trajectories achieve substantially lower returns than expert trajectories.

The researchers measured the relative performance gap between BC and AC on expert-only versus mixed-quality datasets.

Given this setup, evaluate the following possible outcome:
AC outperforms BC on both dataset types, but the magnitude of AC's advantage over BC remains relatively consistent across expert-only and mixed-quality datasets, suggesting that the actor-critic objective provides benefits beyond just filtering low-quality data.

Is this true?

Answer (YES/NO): NO